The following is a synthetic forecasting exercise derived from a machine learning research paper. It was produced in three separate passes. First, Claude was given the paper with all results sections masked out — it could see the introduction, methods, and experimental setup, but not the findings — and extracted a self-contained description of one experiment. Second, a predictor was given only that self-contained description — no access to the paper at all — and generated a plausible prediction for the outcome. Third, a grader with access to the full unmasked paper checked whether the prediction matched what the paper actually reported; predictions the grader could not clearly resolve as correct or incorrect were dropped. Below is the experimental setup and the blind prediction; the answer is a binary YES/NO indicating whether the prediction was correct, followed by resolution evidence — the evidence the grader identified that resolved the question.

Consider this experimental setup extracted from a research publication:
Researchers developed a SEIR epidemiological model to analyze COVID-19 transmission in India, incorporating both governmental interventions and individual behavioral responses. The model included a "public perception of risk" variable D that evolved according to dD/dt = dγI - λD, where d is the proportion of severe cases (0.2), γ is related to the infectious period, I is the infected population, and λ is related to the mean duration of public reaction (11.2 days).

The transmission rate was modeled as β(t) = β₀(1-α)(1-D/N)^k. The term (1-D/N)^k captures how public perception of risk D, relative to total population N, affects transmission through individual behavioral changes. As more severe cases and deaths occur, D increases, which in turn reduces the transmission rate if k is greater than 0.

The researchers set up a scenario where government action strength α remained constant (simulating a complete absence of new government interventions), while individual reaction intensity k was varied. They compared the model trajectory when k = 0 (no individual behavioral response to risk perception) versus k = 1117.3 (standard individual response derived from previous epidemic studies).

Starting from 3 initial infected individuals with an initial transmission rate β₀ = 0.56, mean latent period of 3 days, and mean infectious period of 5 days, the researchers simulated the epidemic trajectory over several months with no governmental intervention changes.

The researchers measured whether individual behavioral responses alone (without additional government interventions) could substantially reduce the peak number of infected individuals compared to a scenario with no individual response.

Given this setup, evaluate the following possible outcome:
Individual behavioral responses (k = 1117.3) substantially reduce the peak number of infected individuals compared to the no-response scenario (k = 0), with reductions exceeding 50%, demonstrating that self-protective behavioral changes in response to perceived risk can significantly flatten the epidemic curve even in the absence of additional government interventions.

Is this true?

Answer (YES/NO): NO